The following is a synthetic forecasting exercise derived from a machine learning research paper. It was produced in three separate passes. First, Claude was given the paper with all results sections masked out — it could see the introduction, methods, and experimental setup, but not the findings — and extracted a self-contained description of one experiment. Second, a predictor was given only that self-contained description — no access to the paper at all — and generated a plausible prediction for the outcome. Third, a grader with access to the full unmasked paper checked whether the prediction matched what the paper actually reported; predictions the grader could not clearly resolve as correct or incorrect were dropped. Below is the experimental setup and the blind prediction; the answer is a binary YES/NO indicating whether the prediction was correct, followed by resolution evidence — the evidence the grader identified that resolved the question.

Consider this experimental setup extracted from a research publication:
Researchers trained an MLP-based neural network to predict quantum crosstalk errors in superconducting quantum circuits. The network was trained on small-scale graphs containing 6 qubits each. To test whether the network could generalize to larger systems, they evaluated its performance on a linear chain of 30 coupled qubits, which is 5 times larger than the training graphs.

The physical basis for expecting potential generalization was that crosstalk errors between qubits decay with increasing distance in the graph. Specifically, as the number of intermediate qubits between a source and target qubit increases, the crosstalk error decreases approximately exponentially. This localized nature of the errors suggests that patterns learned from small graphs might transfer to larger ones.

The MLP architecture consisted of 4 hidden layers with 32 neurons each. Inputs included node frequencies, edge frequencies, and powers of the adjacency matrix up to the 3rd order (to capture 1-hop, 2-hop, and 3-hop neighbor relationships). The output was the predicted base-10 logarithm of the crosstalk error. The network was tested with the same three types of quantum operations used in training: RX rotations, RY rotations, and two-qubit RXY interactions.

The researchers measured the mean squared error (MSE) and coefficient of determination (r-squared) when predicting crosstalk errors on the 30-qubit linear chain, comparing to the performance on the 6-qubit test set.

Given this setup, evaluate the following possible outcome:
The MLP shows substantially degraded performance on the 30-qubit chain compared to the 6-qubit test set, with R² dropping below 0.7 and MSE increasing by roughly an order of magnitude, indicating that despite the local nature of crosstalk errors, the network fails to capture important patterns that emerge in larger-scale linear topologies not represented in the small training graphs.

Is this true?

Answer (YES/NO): NO